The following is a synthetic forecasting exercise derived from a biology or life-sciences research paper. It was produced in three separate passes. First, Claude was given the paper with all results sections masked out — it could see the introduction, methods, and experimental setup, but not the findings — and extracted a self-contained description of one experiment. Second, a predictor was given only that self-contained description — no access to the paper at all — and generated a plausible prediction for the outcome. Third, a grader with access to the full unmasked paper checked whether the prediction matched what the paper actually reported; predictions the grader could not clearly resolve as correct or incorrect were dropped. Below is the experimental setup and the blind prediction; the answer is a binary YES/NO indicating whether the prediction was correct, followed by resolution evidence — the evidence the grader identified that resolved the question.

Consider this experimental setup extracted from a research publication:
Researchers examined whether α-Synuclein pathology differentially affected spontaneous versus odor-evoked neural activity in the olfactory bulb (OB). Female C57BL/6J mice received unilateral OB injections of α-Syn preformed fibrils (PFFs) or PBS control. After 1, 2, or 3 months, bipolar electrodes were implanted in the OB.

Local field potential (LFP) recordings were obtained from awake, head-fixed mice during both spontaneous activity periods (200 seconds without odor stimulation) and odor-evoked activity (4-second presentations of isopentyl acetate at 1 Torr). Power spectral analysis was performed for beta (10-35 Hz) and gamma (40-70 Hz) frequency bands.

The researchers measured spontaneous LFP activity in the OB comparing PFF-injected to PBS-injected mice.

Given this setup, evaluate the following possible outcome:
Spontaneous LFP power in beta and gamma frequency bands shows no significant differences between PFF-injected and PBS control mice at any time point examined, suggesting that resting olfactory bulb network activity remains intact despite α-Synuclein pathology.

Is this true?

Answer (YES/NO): YES